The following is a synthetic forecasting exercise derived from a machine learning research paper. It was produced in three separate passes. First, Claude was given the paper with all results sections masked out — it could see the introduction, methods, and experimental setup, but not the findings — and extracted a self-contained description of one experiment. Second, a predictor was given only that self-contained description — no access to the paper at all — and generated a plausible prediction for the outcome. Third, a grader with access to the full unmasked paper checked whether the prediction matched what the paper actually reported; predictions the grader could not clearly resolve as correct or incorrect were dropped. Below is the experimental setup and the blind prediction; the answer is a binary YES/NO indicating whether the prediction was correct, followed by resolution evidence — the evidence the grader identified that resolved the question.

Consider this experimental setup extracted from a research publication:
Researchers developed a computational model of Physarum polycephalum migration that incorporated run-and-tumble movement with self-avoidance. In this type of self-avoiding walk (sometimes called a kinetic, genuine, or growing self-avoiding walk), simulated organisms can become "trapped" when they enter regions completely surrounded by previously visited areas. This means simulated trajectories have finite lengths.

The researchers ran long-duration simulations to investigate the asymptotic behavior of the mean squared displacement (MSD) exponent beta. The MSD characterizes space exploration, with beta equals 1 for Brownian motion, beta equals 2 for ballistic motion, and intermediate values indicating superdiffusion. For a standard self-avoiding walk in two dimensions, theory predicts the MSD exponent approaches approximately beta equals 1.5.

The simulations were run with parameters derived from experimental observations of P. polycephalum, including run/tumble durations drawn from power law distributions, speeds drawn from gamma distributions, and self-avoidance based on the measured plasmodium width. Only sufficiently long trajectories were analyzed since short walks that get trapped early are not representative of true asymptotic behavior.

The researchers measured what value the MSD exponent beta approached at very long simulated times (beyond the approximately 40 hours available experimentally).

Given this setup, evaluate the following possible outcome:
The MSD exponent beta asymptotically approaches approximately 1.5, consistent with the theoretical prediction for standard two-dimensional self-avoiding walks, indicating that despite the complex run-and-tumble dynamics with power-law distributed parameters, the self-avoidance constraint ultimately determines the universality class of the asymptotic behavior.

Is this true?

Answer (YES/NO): YES